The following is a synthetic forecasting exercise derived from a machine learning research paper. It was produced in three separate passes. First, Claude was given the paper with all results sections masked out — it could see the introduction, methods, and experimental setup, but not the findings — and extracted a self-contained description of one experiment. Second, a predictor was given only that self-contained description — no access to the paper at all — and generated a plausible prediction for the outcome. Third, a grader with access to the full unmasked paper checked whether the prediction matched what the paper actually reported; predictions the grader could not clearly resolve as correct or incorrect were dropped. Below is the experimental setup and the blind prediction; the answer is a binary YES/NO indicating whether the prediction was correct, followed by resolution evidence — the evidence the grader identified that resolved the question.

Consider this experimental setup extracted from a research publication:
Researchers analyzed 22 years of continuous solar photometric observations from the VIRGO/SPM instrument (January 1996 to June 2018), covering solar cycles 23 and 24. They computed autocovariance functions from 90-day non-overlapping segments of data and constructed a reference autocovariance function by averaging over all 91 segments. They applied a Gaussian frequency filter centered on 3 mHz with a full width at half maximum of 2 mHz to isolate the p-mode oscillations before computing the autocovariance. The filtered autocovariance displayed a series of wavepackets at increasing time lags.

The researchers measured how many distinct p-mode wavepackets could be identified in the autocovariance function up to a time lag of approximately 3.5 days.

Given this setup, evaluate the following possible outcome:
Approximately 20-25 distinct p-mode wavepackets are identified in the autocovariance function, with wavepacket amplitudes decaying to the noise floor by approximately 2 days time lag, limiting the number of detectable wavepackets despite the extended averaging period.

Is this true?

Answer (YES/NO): NO